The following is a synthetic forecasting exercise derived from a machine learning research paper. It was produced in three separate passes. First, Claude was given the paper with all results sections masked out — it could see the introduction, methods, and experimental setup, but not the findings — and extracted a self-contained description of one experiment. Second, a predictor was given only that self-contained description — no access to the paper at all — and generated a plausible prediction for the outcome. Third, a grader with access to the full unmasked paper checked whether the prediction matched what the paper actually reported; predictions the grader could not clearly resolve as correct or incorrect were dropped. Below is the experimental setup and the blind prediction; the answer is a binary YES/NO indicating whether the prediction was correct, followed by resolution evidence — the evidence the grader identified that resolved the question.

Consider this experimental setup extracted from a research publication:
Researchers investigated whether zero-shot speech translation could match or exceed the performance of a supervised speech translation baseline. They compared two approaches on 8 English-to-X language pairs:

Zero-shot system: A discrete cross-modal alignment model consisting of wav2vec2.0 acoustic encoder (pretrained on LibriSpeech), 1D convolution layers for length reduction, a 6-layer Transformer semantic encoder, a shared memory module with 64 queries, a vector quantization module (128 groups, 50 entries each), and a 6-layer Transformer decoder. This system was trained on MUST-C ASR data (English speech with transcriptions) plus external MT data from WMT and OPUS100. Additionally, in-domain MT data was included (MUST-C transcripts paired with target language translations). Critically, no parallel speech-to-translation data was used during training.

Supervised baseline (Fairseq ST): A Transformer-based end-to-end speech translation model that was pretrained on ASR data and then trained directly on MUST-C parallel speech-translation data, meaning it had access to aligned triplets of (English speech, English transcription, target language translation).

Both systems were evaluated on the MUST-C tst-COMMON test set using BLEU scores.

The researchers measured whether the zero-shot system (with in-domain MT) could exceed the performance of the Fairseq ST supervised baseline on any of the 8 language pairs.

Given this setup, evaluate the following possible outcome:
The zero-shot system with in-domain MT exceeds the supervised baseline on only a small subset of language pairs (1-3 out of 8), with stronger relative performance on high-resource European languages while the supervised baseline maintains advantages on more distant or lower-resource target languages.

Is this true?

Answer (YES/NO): NO